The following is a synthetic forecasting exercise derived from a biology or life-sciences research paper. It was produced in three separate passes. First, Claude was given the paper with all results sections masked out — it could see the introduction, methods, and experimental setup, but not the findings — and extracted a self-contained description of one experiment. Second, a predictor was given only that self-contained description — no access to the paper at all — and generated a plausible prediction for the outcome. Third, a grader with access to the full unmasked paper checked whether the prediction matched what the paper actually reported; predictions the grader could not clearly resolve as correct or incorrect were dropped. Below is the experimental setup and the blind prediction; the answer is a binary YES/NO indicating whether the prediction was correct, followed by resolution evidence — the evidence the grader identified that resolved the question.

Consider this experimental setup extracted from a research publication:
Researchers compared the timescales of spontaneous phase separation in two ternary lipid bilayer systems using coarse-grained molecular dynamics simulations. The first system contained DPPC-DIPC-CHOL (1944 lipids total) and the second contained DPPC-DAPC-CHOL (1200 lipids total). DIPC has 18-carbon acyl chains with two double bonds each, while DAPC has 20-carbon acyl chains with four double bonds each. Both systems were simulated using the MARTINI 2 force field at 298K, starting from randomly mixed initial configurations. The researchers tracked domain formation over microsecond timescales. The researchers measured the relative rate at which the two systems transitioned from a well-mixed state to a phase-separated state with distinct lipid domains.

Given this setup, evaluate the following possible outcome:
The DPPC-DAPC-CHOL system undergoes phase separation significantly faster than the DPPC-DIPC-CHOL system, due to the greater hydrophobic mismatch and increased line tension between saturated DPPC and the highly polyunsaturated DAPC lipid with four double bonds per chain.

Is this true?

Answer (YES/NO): YES